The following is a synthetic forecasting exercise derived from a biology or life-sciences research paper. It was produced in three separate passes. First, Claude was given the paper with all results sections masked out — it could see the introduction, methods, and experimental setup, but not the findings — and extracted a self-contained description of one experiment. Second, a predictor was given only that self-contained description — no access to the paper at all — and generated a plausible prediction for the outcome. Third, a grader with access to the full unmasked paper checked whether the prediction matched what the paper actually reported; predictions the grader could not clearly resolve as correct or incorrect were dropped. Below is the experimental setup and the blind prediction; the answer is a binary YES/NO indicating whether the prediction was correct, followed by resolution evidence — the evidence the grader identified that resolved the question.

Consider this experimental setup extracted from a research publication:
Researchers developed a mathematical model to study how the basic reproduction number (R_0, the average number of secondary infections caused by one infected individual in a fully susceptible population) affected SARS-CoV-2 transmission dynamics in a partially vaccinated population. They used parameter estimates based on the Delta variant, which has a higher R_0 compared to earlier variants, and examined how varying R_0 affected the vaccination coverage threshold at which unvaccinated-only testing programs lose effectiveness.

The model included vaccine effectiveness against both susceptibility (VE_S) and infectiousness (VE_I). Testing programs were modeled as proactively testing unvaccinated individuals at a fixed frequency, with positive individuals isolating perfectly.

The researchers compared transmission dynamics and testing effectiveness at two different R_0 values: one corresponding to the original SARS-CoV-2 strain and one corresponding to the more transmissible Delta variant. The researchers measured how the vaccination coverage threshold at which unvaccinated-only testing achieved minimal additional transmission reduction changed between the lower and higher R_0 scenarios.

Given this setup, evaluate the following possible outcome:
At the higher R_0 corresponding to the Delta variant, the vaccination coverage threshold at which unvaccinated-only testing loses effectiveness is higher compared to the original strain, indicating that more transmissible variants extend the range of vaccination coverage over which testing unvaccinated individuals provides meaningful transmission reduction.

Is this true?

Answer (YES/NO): YES